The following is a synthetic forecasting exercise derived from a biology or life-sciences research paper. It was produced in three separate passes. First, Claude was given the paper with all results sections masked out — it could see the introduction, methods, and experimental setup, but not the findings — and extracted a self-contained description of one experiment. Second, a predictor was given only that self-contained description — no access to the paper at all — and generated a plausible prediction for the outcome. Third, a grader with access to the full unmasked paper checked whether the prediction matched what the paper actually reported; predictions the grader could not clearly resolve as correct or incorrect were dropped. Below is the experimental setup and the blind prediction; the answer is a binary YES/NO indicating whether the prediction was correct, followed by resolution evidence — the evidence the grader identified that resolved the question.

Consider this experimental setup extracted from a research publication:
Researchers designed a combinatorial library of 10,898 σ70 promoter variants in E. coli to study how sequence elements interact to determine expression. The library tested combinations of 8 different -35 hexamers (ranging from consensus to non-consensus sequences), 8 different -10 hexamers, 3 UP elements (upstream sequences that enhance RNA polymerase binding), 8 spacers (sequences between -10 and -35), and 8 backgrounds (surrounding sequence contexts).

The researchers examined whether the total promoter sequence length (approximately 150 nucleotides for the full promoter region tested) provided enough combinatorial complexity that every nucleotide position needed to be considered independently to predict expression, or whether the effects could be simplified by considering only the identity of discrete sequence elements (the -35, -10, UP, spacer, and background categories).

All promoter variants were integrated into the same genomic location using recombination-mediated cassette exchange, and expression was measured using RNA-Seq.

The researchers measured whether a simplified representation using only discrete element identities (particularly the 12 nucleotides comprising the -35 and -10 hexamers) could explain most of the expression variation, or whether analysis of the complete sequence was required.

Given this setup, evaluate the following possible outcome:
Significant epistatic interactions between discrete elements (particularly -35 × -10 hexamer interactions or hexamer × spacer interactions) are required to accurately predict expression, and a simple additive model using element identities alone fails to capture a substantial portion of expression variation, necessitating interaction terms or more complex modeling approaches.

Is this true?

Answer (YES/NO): YES